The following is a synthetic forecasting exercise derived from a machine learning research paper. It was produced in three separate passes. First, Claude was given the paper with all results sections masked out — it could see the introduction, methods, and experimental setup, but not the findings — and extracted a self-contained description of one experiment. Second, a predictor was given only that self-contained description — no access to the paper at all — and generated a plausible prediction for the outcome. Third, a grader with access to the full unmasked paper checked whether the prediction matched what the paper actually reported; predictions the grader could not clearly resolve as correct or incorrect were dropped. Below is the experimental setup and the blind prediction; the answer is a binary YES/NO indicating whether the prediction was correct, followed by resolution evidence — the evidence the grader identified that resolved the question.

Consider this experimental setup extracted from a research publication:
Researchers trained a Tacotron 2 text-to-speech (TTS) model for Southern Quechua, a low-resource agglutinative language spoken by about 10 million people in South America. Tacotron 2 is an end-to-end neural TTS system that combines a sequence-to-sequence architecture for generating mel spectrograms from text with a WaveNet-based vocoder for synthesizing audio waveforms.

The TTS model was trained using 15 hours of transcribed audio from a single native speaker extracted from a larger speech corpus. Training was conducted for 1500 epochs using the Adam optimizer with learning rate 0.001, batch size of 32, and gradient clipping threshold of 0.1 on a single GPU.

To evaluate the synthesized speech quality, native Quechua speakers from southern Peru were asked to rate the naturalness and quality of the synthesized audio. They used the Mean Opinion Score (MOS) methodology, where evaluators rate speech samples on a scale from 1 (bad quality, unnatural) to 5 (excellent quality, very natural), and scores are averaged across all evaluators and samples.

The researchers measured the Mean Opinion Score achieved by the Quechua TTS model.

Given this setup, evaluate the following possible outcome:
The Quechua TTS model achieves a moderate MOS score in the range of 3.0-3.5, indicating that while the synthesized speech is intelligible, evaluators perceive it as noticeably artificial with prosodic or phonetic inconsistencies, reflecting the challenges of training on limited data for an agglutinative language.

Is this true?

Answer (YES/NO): YES